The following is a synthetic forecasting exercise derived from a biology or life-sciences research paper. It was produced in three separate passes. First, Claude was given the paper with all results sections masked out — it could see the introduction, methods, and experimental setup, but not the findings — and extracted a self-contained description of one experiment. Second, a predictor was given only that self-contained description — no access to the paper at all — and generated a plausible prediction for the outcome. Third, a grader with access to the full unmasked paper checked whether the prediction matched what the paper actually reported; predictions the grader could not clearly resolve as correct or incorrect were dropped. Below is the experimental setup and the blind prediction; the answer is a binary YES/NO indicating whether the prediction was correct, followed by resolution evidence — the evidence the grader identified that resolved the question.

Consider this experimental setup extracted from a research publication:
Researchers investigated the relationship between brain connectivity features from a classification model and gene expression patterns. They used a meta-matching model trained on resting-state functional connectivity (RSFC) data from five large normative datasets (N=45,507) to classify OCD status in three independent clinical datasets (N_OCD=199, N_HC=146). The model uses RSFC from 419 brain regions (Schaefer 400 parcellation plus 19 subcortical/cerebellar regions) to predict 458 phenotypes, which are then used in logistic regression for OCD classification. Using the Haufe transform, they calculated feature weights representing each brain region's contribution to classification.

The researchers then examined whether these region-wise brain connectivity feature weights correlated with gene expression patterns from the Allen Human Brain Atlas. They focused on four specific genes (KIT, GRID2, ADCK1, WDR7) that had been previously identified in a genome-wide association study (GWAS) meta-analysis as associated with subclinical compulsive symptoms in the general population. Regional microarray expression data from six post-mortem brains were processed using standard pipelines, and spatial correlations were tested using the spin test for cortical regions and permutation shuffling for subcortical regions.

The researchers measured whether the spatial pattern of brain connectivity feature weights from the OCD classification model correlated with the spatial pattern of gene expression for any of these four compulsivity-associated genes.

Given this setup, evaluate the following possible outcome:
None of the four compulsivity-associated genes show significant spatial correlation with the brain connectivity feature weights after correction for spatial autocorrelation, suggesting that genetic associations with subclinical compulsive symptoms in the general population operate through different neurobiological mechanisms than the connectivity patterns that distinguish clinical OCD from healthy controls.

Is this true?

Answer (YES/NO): NO